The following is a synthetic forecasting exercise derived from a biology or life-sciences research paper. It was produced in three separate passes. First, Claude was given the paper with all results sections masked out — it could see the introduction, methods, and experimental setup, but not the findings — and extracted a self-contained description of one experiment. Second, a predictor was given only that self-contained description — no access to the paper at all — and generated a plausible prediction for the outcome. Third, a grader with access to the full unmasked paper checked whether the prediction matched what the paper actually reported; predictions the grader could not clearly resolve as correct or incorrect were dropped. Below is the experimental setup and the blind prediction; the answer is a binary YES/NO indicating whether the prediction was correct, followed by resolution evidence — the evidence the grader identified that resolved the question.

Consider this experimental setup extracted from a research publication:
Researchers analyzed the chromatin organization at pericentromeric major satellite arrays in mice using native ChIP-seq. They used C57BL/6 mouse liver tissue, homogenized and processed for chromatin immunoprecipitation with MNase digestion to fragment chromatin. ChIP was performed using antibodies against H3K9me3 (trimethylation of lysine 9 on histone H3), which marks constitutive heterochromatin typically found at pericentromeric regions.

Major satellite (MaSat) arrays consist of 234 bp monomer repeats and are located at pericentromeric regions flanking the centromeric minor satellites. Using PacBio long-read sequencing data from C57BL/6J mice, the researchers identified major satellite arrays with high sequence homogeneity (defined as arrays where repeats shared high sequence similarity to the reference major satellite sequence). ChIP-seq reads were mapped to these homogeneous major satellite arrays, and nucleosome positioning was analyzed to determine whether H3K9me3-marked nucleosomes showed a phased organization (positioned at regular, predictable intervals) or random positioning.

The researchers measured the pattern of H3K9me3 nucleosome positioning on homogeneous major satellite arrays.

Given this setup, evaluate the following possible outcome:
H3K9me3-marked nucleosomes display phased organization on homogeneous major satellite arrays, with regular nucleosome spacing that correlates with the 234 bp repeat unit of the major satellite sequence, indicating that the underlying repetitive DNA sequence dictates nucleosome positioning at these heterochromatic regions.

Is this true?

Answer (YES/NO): YES